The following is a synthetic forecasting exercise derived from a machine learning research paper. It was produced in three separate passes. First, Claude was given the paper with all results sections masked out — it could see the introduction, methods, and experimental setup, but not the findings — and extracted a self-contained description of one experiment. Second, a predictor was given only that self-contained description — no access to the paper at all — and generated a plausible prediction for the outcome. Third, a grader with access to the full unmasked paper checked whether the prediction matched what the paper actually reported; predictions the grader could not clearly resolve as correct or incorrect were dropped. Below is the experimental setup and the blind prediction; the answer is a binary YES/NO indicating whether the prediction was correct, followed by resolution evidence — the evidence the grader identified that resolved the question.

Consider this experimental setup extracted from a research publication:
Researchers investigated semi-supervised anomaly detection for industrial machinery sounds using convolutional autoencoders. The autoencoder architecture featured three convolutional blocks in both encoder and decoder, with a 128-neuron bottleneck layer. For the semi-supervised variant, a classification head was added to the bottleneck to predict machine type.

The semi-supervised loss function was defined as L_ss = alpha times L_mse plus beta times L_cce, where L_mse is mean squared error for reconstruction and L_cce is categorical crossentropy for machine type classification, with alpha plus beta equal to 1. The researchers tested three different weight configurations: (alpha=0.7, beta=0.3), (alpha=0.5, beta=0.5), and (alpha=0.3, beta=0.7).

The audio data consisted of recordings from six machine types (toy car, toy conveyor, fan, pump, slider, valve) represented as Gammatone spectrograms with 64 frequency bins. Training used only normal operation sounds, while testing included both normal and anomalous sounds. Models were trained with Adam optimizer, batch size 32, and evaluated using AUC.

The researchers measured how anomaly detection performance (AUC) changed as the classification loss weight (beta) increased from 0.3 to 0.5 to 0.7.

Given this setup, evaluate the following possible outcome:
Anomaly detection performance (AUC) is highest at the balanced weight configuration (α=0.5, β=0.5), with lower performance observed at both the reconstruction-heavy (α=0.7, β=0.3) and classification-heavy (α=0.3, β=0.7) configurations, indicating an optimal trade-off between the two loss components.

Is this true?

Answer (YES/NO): NO